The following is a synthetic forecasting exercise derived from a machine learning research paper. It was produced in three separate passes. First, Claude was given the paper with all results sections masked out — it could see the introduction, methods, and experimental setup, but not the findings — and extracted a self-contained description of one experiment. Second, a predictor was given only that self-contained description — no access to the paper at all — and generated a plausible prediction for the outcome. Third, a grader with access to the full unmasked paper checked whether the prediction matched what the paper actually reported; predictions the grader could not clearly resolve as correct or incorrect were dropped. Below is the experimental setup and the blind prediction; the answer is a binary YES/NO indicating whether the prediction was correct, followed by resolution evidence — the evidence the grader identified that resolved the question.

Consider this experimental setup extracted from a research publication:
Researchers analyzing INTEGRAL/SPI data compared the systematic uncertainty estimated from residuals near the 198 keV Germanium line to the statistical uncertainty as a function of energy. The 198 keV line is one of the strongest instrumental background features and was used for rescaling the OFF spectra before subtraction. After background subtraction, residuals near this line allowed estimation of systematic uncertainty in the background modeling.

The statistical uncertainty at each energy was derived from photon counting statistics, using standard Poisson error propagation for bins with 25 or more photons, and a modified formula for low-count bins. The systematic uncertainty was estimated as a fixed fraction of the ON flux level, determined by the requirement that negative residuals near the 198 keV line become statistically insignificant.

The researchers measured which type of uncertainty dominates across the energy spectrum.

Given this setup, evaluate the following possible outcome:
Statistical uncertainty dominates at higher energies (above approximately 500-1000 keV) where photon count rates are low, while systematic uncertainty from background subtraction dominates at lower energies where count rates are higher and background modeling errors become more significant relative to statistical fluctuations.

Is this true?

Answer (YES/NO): NO